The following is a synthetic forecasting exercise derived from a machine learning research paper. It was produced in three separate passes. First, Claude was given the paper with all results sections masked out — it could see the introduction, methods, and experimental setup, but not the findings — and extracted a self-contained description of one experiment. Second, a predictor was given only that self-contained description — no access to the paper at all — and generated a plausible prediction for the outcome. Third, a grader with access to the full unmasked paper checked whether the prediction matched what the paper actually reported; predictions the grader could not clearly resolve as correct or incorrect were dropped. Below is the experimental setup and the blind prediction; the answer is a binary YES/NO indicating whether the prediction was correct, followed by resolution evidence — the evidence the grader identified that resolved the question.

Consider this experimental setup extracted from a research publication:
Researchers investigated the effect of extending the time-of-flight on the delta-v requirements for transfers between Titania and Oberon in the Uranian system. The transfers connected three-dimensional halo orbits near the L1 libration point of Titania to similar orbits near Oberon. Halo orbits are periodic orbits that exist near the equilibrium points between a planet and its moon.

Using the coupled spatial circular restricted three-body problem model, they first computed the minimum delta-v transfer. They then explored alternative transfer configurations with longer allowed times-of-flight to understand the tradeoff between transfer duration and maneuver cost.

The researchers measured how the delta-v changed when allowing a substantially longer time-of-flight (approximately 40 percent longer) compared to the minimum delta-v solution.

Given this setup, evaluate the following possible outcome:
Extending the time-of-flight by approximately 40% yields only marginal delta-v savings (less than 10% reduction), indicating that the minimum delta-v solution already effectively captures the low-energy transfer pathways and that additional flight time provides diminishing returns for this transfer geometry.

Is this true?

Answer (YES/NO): NO